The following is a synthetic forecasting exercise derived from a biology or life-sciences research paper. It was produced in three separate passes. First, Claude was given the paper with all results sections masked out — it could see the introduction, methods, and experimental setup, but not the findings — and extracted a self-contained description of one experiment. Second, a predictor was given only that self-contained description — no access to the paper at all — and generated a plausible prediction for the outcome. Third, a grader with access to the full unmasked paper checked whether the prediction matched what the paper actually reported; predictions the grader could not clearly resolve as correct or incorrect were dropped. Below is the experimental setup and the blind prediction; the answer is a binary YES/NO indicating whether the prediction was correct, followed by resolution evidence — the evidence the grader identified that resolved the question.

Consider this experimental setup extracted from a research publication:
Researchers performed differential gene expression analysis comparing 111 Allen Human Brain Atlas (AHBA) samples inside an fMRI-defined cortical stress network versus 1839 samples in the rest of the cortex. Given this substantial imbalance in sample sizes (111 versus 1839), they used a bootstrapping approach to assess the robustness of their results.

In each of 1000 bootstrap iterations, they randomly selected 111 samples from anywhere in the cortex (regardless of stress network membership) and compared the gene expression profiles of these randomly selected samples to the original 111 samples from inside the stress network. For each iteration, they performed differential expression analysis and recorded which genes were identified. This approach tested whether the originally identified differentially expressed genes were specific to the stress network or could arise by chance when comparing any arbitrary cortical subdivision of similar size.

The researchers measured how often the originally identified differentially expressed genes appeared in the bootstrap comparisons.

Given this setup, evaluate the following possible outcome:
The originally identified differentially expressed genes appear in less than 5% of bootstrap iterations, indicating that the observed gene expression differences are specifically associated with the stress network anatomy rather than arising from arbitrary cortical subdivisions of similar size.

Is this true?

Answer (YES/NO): NO